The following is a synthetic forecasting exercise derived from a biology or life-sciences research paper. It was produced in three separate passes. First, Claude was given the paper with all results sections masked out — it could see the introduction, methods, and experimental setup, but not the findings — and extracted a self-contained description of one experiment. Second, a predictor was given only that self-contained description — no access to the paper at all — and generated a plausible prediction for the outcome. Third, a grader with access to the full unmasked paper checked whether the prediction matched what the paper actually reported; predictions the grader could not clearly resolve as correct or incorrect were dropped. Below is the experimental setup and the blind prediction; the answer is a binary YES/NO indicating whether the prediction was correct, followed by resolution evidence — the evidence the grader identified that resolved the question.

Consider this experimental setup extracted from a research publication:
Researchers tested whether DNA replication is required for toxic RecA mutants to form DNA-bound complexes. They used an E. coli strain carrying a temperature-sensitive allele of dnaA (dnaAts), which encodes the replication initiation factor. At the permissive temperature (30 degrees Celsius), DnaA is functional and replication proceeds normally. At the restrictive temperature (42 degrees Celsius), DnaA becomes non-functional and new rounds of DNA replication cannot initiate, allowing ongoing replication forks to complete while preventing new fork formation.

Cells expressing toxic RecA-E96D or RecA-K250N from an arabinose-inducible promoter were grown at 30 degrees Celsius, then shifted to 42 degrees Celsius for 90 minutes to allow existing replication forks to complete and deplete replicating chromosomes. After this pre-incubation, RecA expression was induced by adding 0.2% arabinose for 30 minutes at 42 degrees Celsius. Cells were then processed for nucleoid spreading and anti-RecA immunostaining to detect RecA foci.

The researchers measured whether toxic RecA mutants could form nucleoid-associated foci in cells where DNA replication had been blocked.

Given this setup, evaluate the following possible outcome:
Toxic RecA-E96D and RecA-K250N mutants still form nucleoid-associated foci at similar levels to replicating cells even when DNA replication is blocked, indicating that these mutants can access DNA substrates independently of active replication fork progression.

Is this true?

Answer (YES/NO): YES